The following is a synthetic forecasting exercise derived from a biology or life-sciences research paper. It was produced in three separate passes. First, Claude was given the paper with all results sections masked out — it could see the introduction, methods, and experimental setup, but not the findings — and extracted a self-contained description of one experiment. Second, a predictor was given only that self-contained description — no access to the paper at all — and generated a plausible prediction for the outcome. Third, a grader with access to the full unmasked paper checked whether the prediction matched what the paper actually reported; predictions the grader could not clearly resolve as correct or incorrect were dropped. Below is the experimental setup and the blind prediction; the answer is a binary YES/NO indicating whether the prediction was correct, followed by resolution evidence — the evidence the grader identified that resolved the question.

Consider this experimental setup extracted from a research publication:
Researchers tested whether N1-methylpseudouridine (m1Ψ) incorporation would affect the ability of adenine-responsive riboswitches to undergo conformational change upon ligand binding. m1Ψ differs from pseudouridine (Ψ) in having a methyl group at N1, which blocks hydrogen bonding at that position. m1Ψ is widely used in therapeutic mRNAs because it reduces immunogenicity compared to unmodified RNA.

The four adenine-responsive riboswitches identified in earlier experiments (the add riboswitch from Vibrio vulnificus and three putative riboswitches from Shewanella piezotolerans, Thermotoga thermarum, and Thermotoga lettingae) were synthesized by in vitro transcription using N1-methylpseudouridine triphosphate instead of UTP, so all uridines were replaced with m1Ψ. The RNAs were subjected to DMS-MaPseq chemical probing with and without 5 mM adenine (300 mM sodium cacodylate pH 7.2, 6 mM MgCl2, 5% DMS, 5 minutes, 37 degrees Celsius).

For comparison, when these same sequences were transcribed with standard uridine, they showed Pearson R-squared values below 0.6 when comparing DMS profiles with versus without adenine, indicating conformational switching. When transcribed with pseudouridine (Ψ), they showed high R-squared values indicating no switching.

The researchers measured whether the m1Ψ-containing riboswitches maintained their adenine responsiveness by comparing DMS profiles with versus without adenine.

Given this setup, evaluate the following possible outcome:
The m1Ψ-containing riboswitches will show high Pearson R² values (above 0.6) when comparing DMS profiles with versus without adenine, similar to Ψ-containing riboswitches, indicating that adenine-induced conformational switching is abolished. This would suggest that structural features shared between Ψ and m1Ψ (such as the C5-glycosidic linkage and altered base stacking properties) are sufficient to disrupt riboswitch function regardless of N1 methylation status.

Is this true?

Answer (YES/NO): YES